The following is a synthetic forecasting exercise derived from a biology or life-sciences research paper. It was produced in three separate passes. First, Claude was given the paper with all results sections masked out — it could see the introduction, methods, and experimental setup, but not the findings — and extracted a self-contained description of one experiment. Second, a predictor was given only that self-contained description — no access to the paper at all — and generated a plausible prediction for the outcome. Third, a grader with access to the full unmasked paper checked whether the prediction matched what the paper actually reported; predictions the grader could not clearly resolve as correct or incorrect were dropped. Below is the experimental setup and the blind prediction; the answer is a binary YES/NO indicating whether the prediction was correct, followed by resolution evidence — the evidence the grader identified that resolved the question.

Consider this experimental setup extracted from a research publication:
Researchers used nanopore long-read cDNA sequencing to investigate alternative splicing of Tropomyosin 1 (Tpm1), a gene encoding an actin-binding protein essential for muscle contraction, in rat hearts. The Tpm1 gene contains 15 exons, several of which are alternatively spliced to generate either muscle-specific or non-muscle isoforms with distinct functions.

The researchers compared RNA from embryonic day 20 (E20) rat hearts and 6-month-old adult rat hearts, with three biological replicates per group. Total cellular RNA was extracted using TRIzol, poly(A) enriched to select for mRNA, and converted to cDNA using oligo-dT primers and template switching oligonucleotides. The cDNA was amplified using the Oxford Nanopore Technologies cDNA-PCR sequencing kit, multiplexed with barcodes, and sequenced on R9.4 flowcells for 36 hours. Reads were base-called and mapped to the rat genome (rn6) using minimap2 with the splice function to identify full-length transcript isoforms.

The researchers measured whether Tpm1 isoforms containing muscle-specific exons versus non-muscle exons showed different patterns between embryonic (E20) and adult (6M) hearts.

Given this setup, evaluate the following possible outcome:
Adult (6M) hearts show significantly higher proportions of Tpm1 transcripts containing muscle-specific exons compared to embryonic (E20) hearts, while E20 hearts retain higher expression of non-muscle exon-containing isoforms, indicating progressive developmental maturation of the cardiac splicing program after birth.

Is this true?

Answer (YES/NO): YES